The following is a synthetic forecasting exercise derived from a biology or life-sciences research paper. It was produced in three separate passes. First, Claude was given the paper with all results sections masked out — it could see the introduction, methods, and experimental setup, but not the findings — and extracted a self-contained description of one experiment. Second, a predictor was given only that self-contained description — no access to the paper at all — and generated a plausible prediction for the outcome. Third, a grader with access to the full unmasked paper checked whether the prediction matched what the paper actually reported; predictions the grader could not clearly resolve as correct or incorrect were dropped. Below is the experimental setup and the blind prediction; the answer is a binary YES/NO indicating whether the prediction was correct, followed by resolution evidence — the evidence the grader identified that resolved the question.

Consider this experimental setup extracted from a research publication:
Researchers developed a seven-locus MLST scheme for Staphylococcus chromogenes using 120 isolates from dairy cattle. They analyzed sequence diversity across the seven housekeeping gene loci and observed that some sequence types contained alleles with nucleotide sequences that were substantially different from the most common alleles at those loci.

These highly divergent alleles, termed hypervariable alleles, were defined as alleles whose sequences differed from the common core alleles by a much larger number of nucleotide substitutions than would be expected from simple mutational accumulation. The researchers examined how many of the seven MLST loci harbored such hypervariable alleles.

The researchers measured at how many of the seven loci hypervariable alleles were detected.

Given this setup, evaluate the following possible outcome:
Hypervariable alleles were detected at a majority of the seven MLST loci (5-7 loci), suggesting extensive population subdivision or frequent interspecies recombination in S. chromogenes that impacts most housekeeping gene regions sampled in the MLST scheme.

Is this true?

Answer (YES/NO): YES